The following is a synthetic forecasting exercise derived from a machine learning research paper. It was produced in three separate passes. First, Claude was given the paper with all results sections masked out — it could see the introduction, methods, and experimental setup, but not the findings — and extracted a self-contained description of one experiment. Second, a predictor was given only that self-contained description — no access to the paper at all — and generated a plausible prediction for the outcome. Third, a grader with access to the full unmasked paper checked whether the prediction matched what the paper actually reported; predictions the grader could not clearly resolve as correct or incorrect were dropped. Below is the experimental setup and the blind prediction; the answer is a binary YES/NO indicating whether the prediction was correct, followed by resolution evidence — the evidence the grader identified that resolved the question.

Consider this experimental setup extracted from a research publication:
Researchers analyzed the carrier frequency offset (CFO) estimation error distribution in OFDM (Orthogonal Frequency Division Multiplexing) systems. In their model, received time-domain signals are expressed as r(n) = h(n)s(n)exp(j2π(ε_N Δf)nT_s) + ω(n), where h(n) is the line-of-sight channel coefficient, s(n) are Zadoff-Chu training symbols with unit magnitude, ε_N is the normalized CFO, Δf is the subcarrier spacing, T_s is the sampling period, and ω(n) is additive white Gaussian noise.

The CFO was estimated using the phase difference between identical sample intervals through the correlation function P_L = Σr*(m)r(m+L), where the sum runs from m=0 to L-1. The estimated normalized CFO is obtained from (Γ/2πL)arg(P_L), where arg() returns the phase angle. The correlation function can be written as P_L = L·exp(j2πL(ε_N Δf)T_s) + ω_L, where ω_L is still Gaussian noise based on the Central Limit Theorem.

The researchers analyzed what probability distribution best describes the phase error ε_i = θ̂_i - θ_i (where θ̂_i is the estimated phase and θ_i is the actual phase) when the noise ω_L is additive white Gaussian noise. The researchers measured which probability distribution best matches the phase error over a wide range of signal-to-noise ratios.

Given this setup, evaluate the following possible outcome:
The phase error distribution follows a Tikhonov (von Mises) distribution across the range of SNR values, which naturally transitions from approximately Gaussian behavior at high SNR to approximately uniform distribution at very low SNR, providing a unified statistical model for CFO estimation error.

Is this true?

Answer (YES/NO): NO